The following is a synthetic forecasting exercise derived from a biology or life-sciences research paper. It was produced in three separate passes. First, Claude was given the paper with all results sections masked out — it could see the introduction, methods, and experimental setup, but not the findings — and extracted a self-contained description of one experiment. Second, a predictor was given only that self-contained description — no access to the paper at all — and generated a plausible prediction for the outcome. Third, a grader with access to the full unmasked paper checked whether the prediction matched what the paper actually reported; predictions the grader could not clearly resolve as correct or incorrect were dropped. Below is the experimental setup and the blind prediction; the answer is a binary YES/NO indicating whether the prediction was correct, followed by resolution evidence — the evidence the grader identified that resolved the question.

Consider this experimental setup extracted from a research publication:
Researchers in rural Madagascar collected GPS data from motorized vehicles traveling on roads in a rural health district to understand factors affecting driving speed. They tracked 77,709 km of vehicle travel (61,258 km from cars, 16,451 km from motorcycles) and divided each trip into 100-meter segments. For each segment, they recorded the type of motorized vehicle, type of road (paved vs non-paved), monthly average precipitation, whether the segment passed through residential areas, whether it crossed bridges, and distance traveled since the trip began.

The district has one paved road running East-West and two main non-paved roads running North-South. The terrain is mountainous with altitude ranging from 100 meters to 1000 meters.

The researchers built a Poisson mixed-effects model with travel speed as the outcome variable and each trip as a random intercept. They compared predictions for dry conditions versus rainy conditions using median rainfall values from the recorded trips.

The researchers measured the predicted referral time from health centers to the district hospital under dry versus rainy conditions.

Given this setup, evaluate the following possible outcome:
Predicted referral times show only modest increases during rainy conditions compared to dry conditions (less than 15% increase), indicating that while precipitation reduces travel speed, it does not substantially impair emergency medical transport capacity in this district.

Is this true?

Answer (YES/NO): NO